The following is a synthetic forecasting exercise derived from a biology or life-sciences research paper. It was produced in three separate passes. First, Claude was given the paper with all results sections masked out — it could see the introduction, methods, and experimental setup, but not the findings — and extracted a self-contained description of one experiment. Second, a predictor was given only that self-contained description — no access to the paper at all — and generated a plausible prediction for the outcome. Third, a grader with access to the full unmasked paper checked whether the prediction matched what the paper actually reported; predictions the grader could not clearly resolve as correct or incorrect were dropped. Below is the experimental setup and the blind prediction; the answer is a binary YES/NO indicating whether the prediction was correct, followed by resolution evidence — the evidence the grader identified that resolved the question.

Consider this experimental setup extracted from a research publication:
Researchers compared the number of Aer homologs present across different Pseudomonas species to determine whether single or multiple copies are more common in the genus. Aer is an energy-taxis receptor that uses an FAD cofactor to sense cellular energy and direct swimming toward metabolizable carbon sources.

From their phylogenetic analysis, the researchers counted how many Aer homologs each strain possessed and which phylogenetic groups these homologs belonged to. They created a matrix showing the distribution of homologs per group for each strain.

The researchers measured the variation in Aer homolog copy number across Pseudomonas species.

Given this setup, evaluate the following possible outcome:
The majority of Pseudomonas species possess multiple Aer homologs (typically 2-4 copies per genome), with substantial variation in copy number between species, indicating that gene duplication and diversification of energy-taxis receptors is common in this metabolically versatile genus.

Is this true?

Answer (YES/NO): NO